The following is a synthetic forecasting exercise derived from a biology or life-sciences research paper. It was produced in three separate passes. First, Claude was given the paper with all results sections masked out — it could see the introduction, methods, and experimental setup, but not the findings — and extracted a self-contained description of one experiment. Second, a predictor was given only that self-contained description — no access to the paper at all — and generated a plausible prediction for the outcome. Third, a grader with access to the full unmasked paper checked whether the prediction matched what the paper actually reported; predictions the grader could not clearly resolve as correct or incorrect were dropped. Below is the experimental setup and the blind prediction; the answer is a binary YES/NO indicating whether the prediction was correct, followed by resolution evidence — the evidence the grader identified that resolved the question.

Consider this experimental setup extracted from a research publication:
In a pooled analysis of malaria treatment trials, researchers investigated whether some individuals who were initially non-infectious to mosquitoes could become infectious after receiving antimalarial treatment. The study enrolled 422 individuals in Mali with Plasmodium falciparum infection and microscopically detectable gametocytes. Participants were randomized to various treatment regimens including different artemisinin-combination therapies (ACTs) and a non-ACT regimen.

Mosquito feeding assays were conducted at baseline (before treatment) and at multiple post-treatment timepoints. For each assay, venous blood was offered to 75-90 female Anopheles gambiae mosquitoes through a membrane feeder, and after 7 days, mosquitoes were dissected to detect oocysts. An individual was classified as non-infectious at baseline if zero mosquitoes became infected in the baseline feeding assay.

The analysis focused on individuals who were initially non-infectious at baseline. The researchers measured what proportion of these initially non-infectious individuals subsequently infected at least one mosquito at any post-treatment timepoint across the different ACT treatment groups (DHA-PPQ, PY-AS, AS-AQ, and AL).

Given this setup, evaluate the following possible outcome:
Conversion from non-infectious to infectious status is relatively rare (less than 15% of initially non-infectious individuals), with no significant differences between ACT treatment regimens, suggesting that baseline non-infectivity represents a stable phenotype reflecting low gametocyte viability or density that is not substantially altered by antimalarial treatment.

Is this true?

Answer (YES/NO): NO